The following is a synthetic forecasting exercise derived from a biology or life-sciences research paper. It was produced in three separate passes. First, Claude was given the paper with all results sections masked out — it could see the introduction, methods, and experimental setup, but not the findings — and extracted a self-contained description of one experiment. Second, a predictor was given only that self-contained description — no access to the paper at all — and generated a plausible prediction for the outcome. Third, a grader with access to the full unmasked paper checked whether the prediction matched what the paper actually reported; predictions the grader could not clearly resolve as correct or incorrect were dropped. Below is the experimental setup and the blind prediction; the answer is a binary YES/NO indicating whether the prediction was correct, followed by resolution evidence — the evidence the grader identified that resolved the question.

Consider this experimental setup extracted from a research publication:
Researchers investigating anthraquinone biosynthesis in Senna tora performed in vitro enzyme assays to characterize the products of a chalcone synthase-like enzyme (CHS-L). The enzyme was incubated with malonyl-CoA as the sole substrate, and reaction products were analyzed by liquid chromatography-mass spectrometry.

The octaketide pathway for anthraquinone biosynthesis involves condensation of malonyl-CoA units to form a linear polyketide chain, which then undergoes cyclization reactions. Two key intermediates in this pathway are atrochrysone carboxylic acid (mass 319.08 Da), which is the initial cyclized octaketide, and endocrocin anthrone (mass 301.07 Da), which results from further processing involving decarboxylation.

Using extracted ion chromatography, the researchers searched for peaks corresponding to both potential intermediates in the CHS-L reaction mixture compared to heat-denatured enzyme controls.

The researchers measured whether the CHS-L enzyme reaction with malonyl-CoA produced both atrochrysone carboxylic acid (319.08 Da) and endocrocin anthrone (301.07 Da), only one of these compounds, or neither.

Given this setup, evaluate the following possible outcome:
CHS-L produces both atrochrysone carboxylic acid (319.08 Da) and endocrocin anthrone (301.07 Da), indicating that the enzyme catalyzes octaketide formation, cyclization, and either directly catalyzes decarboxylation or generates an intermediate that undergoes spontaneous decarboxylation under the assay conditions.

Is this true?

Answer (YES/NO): YES